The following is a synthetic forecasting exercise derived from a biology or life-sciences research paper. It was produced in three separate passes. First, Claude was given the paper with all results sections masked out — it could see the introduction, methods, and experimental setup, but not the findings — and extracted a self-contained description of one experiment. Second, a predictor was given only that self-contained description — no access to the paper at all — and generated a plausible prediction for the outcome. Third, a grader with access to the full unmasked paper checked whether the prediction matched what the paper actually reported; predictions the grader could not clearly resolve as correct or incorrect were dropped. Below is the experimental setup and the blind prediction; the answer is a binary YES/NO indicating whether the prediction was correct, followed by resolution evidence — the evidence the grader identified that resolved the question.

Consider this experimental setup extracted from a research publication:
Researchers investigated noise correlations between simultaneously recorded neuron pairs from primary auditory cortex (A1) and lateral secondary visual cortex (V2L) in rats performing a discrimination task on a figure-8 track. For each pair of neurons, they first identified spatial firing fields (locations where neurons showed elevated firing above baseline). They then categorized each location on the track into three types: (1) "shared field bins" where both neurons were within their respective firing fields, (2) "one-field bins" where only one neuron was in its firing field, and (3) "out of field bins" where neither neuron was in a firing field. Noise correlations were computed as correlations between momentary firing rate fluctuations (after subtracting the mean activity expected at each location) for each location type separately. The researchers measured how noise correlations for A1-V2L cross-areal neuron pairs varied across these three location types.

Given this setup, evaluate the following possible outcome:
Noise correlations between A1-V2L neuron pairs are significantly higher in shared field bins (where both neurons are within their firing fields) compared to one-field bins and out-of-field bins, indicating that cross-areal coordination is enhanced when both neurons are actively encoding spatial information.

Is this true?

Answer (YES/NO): YES